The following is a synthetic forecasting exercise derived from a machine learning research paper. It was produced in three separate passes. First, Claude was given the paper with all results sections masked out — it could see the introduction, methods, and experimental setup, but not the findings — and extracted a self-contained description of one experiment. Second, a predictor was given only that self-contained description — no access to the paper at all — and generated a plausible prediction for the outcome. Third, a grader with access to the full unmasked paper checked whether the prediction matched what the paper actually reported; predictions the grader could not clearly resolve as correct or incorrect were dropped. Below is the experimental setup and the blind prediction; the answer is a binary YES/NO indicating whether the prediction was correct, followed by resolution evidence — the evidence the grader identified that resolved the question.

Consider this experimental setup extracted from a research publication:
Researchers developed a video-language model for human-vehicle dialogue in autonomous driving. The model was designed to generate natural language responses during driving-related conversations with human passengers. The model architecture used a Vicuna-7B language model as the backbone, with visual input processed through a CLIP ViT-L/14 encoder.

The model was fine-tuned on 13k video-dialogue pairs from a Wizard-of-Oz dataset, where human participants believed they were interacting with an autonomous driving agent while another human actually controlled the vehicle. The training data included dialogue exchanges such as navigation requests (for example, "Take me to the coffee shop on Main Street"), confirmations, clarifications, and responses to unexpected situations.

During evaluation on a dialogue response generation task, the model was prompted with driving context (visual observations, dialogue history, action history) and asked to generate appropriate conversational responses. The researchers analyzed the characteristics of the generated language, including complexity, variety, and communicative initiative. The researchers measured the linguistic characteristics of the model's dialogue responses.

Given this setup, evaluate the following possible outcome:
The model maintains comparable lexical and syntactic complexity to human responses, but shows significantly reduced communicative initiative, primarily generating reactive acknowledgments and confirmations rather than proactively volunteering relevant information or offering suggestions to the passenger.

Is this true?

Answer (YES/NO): NO